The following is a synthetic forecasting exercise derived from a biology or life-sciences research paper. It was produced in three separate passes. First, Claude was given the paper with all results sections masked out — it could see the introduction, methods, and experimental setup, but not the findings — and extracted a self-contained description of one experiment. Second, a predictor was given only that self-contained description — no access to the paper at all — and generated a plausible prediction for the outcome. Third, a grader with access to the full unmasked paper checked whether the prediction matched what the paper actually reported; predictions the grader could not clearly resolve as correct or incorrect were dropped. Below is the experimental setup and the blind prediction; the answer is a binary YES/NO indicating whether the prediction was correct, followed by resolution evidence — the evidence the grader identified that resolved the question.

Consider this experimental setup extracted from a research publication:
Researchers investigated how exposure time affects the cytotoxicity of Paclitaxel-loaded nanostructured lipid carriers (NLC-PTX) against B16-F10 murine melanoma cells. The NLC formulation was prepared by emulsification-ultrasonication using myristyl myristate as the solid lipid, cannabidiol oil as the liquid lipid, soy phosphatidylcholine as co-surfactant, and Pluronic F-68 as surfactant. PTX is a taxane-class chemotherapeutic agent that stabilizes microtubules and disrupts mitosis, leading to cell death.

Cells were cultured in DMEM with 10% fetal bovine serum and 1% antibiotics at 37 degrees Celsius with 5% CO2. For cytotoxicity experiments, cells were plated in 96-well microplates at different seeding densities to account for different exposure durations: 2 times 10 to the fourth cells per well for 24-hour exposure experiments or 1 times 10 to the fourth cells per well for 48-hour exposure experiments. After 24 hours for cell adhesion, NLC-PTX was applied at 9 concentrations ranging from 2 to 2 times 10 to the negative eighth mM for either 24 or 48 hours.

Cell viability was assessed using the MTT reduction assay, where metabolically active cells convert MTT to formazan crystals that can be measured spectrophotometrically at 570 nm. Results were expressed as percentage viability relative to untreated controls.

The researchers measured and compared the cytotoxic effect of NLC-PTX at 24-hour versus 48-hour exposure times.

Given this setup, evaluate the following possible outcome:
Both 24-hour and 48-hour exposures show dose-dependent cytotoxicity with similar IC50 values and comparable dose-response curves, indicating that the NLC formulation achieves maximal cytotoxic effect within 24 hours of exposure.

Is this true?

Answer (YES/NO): NO